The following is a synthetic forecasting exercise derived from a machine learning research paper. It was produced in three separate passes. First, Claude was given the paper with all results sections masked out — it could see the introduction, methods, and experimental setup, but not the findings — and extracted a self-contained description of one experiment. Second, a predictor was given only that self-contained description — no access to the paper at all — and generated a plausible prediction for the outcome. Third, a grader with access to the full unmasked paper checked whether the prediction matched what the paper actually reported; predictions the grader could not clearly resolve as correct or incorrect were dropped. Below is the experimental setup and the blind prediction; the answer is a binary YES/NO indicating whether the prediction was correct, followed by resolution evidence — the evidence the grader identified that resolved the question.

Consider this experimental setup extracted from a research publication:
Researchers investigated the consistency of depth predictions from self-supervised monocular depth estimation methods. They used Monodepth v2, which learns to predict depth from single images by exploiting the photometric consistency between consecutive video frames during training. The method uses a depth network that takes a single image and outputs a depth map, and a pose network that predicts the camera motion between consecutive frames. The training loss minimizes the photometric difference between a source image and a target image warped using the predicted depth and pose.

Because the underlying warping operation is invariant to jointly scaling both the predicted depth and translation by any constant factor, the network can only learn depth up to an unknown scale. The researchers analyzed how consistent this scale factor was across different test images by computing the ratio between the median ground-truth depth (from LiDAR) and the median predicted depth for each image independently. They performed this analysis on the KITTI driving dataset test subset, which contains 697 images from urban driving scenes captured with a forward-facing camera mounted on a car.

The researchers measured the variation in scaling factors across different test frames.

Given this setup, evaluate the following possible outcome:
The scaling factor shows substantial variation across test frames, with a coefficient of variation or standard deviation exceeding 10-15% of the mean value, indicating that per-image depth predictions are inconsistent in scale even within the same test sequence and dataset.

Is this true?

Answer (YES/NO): YES